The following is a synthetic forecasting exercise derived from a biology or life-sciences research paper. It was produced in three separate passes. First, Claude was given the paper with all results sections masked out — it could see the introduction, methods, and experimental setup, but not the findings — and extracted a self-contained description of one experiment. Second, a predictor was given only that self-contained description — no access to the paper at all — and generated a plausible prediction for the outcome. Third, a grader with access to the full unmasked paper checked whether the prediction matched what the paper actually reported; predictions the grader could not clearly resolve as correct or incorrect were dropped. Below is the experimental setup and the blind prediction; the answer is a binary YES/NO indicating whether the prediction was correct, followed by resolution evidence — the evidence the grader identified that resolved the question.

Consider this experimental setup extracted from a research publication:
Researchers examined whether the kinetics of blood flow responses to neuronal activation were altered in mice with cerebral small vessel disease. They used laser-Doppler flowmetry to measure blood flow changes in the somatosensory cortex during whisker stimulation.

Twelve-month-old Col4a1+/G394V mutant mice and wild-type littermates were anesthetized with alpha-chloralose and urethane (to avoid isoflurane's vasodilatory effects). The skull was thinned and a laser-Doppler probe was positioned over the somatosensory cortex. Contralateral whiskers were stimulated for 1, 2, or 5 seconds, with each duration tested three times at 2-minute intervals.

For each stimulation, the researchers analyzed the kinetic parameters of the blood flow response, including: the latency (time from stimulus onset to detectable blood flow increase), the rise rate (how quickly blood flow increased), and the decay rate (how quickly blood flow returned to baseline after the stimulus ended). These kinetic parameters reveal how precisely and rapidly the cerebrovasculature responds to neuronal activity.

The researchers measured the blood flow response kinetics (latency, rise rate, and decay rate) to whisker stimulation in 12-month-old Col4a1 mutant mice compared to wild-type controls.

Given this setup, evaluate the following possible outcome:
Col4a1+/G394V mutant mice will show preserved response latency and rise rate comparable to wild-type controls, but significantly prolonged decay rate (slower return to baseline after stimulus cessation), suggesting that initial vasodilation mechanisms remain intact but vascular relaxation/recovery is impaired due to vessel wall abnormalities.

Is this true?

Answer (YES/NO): NO